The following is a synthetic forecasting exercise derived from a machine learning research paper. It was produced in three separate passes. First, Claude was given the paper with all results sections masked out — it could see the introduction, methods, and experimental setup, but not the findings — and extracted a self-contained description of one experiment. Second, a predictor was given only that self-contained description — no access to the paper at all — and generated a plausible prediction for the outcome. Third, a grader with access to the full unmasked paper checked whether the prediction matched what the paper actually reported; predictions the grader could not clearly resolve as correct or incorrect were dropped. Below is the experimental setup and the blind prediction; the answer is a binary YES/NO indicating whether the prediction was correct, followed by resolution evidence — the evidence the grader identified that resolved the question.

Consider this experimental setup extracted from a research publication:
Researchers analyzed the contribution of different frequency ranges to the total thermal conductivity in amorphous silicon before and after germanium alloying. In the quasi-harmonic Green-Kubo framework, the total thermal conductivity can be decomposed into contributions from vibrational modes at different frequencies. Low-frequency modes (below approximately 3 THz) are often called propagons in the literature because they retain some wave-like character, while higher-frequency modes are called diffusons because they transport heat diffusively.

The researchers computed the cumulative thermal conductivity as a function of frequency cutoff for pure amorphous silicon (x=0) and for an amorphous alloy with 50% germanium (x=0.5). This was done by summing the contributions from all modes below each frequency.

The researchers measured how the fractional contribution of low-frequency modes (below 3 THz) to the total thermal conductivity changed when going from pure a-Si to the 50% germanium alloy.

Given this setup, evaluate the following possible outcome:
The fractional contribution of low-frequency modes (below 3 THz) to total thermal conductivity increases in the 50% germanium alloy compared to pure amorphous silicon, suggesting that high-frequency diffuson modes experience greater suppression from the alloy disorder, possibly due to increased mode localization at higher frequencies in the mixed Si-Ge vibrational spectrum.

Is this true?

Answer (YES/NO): NO